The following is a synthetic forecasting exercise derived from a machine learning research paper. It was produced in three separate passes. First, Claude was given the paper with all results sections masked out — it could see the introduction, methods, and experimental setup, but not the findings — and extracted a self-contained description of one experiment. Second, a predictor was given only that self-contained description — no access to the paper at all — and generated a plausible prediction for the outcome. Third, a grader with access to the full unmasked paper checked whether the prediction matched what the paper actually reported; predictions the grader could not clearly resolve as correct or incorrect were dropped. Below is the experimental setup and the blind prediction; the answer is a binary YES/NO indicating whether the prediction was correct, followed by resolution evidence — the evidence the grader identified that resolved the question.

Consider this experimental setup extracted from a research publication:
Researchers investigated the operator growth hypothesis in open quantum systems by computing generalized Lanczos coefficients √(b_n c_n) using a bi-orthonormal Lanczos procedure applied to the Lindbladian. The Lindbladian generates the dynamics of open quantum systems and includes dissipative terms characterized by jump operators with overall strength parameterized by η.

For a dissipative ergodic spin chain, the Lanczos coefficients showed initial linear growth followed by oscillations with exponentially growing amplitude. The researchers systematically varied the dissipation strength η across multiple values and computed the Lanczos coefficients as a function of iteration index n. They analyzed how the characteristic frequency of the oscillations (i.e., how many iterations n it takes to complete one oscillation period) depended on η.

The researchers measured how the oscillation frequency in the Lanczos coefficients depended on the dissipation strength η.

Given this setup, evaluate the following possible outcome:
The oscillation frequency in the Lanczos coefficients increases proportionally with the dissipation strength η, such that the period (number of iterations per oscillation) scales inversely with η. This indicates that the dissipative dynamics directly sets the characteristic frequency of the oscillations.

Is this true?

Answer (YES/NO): YES